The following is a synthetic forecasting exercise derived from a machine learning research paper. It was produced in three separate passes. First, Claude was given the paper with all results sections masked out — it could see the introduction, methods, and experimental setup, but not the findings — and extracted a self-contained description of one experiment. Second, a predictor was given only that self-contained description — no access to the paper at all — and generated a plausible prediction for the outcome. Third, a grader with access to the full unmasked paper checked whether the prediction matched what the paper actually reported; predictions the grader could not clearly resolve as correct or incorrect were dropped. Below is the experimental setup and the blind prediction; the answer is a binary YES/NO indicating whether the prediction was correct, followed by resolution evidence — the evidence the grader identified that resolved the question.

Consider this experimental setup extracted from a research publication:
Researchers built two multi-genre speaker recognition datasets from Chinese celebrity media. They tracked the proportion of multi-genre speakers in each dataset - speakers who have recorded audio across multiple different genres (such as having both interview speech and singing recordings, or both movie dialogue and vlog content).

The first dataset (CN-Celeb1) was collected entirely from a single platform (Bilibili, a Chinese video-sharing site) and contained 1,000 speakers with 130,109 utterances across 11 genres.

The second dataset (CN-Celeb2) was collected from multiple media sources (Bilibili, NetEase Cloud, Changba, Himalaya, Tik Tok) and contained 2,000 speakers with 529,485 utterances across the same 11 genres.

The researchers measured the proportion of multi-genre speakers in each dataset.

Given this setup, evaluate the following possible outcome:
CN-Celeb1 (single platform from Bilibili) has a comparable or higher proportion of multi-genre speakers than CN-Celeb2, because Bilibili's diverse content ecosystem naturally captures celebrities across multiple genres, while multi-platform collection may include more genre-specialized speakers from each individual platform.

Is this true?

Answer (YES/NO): YES